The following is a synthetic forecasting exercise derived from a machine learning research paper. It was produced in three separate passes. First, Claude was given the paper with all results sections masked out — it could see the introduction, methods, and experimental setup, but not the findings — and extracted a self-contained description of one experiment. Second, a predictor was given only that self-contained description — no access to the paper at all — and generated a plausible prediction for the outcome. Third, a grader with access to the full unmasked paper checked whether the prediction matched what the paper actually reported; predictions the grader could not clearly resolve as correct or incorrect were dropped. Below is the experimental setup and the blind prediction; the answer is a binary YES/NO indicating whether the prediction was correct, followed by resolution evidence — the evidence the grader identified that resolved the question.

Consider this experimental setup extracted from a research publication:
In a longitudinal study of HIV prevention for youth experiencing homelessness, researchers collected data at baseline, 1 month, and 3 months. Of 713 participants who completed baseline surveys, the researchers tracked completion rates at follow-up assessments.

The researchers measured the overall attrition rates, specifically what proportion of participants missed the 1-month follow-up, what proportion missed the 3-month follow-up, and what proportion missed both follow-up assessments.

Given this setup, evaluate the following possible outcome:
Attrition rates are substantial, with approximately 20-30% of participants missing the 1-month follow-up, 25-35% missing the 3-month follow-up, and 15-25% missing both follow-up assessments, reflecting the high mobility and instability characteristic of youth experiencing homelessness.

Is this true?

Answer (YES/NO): NO